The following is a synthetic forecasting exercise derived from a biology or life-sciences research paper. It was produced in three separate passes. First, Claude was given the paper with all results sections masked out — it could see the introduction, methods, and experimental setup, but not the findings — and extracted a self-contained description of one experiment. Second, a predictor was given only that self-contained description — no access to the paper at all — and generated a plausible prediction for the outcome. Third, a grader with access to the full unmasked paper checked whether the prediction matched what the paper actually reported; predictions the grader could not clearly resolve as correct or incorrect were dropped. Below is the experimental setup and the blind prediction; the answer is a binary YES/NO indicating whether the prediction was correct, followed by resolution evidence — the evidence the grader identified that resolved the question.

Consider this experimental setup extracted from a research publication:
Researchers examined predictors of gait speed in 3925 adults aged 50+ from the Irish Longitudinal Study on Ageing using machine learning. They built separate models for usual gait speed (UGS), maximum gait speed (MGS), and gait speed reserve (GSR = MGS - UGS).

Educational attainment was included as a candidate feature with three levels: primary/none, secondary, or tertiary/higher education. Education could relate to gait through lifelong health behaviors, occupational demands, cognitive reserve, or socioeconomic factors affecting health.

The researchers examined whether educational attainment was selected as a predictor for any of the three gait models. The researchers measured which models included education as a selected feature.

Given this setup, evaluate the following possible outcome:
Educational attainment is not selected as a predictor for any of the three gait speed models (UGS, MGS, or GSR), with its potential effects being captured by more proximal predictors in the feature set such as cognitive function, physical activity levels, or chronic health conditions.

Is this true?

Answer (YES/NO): NO